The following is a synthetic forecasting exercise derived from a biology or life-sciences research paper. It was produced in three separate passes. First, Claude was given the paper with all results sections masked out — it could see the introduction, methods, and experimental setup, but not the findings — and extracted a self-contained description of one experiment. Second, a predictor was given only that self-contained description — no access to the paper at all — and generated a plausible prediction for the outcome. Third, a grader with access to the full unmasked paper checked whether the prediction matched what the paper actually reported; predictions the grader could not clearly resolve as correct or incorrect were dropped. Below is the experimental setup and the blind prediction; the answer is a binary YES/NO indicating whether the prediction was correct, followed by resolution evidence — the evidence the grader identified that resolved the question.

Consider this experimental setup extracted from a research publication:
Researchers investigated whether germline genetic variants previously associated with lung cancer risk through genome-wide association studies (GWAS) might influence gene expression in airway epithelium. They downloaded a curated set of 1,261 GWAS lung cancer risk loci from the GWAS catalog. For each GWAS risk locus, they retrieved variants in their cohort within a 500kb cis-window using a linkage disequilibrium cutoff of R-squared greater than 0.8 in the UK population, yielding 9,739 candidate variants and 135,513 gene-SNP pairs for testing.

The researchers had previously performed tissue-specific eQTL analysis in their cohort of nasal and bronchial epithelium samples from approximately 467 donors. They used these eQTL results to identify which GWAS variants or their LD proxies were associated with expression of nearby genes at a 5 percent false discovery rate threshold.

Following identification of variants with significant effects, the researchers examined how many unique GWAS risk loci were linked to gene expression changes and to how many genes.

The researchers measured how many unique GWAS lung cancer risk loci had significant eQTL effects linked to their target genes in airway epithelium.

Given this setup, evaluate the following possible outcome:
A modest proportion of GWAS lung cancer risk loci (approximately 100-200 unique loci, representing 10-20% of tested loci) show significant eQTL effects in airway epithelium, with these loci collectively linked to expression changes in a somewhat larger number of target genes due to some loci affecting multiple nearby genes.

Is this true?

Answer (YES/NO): NO